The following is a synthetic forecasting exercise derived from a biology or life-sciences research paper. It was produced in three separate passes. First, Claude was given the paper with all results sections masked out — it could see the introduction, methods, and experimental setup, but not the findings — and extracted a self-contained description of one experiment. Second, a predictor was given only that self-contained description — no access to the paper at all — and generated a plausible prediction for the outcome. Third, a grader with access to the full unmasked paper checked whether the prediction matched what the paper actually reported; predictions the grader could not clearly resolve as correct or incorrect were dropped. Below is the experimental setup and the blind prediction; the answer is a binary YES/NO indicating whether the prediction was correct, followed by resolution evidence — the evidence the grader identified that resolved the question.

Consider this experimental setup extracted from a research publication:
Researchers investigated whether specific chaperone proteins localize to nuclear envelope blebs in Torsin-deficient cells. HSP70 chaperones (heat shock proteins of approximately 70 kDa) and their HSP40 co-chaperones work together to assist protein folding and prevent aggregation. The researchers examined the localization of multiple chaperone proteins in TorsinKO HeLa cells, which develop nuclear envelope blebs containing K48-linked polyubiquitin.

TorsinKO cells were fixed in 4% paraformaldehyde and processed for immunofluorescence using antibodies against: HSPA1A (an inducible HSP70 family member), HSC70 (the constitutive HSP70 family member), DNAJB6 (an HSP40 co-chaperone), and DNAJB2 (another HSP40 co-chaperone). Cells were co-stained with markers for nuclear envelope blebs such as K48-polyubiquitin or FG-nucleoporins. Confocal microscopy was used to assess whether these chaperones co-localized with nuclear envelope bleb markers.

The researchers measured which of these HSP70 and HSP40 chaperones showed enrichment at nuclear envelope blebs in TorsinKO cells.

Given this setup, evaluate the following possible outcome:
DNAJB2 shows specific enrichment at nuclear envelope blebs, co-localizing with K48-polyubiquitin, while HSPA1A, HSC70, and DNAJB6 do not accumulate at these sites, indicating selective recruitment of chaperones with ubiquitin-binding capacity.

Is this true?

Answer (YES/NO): NO